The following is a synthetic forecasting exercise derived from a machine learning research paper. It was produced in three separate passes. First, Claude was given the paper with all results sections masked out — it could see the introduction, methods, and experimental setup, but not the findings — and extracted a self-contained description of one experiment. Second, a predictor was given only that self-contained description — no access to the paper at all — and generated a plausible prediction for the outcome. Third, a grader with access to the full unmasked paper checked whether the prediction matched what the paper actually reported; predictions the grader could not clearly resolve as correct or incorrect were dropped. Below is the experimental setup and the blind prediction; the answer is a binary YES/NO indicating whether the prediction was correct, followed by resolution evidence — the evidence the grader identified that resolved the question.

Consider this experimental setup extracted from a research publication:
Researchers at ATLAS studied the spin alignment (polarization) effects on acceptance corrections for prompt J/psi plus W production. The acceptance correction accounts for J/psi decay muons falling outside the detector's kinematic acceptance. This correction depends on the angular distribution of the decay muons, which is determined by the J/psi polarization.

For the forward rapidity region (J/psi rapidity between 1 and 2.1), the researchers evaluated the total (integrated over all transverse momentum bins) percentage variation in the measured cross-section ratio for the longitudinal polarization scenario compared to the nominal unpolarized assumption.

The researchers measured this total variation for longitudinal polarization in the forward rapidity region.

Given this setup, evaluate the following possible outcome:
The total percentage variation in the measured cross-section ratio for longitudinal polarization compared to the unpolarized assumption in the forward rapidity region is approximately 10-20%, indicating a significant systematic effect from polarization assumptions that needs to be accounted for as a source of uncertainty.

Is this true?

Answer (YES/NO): YES